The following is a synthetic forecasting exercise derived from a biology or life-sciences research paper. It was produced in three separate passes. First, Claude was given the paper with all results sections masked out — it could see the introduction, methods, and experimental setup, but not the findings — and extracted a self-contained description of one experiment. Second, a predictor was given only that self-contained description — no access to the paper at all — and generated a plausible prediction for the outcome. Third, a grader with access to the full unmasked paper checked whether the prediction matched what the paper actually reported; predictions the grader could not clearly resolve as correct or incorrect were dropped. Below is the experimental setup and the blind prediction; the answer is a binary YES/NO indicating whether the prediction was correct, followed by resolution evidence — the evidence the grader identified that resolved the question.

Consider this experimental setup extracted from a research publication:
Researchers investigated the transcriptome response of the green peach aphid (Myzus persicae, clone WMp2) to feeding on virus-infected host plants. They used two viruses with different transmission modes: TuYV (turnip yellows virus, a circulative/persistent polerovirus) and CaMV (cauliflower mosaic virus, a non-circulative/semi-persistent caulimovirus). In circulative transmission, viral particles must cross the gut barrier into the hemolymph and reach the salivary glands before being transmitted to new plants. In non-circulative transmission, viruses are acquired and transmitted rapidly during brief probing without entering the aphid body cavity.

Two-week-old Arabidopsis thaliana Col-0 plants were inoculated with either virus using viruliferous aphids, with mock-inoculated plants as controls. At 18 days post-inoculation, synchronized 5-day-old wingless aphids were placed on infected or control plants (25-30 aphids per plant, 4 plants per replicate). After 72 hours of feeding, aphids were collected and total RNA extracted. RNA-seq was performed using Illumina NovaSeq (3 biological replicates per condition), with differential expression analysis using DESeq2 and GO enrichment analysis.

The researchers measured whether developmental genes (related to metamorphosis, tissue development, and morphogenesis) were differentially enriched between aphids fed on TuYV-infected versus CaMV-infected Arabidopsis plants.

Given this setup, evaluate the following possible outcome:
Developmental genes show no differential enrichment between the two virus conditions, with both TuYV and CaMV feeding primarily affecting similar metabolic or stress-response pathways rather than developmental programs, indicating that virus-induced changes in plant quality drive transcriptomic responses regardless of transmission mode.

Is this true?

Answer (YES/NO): NO